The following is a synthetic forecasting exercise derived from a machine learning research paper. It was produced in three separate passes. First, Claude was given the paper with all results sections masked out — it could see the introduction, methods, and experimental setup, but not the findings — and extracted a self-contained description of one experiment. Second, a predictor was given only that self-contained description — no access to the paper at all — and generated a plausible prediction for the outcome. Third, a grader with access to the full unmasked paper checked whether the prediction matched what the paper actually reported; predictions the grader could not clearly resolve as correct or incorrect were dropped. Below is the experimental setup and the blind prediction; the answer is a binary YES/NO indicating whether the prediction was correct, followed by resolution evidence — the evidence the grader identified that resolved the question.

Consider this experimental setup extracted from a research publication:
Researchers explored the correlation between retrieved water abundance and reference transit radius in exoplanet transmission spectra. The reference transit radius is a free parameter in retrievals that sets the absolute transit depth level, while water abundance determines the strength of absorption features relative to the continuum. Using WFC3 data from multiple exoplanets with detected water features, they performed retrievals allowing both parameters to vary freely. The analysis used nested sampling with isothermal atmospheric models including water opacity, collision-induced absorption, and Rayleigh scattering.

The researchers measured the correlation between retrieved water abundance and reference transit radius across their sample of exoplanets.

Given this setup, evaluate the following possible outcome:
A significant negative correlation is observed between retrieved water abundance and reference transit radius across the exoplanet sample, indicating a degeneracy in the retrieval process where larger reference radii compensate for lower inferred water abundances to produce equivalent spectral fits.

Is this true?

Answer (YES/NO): NO